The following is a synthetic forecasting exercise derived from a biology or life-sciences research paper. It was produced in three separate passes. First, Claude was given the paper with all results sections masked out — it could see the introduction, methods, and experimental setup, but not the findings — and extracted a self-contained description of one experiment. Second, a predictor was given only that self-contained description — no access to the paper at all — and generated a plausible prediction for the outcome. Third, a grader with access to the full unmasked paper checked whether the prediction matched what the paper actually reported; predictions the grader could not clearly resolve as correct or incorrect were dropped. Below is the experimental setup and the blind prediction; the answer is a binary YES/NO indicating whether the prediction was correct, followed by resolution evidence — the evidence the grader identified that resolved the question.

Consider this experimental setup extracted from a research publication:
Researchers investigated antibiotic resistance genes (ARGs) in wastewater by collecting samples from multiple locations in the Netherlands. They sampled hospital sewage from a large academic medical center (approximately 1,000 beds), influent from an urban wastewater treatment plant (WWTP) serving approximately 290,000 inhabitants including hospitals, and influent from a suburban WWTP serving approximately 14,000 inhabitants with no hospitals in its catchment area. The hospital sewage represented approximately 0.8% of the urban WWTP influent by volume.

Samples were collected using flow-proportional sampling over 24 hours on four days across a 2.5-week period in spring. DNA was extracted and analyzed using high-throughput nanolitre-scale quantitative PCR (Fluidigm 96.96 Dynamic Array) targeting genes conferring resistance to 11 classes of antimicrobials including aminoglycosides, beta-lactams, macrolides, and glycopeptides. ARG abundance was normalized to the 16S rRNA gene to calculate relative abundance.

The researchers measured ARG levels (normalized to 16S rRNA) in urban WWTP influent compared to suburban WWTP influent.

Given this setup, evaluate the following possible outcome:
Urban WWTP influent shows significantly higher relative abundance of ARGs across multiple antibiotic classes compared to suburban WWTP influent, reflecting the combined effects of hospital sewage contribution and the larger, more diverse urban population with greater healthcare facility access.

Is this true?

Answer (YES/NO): NO